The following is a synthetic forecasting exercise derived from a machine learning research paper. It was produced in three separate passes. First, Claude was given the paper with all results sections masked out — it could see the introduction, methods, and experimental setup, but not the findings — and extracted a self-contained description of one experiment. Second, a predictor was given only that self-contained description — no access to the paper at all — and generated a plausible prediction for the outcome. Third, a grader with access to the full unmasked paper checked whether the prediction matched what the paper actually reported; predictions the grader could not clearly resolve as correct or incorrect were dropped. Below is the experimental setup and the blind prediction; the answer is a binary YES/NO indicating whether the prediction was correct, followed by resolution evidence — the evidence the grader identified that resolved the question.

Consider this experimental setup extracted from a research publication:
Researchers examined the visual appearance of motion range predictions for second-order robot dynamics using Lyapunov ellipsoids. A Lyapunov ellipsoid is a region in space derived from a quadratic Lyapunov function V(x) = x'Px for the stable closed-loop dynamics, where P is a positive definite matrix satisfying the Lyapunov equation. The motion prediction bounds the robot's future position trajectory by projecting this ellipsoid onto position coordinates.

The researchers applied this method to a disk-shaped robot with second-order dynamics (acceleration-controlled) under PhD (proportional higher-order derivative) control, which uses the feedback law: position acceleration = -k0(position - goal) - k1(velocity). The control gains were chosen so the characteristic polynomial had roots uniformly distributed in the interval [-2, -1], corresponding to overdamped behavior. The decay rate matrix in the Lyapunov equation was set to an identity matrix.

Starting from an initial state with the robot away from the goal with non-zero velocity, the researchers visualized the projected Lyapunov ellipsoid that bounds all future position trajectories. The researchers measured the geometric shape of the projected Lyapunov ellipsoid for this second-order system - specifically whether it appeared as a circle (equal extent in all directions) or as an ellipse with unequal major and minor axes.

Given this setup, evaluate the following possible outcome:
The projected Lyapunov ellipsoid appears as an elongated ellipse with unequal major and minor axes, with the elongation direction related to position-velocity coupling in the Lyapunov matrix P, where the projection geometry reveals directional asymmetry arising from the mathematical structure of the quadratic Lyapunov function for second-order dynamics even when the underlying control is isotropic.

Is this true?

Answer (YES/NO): NO